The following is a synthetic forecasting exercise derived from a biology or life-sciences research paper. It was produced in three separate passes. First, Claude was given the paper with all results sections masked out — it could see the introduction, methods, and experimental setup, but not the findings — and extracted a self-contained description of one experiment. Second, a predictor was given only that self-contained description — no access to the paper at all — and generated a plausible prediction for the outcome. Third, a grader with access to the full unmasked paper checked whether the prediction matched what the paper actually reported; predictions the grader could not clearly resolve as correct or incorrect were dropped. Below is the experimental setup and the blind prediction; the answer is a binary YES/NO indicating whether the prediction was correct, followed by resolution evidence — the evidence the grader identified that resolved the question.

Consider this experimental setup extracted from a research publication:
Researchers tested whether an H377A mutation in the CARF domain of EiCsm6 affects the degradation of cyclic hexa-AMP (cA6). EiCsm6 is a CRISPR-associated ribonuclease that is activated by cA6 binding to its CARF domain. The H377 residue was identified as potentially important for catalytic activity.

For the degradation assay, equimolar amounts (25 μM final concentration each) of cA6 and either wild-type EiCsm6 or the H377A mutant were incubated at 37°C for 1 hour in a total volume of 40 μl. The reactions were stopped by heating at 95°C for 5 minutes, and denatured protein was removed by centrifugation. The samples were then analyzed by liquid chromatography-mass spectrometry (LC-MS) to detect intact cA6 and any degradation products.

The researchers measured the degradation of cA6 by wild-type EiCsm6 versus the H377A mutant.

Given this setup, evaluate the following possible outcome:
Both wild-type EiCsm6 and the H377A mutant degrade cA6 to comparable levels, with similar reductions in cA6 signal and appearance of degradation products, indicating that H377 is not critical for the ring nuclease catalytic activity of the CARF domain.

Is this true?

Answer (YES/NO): YES